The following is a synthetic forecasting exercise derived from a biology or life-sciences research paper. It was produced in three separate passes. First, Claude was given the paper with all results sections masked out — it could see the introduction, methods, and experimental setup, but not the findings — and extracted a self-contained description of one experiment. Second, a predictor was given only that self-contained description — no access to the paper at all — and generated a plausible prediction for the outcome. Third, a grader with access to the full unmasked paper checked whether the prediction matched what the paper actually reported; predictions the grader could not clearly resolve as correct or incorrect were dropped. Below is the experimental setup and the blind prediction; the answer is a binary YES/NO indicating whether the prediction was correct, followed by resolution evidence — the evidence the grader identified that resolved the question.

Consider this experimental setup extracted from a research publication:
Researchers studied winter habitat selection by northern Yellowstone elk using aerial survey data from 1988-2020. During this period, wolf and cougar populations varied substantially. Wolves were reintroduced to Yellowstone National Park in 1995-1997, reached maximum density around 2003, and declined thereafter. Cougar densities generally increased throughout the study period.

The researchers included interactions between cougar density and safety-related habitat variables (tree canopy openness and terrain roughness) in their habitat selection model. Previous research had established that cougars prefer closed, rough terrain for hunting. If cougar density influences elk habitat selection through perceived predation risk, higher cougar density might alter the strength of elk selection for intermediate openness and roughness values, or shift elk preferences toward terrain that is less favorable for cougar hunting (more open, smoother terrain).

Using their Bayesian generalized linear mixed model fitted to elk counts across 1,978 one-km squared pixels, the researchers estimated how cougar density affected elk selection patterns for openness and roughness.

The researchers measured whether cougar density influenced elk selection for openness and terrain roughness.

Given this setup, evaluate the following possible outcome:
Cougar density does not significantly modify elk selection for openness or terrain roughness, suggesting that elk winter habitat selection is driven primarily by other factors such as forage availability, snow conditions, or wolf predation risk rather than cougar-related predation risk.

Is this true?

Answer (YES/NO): NO